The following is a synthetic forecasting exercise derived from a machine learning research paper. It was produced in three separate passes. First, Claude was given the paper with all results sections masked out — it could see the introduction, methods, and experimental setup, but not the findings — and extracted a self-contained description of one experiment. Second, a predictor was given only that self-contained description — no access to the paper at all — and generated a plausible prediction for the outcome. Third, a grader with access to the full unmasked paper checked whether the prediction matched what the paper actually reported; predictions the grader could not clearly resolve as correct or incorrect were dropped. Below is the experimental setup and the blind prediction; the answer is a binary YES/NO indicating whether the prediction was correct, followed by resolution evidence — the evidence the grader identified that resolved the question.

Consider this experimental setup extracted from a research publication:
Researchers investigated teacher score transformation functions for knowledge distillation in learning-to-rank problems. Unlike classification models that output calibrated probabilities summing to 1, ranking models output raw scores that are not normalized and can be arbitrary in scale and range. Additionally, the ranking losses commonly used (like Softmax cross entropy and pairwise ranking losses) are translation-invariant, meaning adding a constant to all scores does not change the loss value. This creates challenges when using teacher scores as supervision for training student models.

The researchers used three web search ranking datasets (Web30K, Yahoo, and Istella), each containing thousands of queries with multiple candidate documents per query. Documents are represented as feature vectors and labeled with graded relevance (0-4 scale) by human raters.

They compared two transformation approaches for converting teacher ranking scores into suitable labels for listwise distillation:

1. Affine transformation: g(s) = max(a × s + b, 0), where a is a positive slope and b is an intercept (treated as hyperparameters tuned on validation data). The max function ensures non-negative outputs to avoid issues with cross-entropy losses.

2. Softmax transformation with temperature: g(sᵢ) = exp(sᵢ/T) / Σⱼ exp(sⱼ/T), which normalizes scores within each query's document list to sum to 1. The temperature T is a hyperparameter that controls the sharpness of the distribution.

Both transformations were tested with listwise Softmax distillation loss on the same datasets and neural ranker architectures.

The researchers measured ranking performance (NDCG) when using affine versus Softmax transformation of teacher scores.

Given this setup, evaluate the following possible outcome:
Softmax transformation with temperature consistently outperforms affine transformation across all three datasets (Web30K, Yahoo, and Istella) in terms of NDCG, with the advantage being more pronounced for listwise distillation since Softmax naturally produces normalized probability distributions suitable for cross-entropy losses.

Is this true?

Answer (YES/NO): NO